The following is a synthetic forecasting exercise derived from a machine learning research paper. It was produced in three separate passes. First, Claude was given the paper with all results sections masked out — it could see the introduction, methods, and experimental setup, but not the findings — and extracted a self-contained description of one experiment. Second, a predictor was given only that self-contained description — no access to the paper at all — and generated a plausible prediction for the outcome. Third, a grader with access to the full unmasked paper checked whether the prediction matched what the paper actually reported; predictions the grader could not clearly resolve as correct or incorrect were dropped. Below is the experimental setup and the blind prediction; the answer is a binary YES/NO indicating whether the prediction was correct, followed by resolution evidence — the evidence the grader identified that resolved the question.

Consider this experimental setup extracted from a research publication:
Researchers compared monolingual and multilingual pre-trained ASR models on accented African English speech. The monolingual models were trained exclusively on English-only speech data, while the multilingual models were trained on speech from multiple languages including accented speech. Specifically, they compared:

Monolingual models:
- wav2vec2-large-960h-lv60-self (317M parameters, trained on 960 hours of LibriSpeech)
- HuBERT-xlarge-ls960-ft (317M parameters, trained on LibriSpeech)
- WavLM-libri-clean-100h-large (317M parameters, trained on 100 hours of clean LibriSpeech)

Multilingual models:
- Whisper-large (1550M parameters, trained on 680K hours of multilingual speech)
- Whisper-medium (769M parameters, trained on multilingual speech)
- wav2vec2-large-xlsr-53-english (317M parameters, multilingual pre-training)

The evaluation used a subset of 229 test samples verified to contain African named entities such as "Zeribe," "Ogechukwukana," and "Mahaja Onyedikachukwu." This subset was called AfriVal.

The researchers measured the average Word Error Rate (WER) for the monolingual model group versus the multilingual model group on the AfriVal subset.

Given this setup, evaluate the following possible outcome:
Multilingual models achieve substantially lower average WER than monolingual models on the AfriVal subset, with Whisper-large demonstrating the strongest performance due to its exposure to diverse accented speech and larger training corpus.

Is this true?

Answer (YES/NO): YES